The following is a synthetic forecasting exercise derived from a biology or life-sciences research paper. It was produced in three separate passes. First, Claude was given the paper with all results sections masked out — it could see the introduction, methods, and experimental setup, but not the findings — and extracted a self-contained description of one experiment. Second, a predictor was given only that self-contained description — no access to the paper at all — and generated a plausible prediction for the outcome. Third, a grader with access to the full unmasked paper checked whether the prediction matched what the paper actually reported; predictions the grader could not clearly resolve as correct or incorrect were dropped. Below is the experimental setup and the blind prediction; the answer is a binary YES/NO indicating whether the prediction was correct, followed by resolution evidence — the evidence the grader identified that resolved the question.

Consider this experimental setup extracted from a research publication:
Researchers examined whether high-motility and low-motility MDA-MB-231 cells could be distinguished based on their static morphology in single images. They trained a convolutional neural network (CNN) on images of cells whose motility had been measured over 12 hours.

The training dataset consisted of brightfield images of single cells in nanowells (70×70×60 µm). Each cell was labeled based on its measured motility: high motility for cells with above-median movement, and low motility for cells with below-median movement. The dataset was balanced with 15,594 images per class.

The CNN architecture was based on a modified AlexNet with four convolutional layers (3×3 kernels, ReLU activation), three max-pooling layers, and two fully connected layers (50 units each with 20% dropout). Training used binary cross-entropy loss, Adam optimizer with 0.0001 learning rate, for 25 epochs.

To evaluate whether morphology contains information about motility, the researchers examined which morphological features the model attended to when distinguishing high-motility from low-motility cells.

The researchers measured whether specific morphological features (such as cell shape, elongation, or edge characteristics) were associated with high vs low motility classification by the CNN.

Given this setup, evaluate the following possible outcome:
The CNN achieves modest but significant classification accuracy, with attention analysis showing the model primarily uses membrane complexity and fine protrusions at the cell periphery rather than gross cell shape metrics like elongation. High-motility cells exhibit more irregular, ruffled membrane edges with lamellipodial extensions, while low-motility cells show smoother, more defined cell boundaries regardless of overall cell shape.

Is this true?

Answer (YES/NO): NO